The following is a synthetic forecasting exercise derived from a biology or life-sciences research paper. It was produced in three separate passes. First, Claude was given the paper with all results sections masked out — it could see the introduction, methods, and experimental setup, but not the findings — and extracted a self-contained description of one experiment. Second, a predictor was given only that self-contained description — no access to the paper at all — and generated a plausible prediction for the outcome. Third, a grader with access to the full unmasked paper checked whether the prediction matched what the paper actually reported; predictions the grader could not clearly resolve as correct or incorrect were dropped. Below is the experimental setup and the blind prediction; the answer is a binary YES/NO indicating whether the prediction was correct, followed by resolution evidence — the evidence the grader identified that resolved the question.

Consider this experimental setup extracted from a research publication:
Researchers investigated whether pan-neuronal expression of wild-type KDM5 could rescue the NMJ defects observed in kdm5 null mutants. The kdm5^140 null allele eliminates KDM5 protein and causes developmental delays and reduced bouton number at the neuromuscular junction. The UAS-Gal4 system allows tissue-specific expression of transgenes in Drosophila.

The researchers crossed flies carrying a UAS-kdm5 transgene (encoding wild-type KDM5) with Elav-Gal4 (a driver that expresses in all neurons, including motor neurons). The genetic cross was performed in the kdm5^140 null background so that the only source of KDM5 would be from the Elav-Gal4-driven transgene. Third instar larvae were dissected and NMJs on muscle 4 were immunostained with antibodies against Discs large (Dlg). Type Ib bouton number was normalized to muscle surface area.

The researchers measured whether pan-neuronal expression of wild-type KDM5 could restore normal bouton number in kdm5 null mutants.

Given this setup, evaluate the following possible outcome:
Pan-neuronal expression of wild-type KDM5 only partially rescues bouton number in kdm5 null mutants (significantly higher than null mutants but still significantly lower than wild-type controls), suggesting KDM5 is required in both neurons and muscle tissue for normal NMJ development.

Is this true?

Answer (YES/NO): NO